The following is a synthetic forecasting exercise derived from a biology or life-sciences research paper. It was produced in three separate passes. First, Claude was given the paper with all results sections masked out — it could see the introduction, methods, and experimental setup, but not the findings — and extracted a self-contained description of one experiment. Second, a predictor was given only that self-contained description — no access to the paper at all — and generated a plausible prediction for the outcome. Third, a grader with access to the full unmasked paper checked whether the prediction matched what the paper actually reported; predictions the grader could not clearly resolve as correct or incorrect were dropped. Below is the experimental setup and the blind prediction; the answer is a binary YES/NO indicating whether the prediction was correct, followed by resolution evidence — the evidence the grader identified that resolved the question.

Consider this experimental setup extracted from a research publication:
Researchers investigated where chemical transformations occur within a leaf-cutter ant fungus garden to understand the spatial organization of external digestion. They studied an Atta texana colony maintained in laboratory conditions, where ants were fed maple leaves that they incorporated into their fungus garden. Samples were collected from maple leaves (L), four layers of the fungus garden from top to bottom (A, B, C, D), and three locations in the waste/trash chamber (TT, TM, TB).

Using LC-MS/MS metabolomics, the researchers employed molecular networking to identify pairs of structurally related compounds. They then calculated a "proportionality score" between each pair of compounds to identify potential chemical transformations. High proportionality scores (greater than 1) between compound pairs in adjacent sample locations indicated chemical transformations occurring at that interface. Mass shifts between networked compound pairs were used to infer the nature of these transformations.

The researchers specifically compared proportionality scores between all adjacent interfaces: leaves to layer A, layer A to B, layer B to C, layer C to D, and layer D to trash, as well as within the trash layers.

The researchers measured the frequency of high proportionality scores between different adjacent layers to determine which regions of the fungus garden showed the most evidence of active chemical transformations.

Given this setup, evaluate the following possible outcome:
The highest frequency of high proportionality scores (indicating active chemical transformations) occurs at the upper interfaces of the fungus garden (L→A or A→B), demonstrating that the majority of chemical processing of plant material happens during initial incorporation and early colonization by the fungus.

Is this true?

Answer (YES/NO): NO